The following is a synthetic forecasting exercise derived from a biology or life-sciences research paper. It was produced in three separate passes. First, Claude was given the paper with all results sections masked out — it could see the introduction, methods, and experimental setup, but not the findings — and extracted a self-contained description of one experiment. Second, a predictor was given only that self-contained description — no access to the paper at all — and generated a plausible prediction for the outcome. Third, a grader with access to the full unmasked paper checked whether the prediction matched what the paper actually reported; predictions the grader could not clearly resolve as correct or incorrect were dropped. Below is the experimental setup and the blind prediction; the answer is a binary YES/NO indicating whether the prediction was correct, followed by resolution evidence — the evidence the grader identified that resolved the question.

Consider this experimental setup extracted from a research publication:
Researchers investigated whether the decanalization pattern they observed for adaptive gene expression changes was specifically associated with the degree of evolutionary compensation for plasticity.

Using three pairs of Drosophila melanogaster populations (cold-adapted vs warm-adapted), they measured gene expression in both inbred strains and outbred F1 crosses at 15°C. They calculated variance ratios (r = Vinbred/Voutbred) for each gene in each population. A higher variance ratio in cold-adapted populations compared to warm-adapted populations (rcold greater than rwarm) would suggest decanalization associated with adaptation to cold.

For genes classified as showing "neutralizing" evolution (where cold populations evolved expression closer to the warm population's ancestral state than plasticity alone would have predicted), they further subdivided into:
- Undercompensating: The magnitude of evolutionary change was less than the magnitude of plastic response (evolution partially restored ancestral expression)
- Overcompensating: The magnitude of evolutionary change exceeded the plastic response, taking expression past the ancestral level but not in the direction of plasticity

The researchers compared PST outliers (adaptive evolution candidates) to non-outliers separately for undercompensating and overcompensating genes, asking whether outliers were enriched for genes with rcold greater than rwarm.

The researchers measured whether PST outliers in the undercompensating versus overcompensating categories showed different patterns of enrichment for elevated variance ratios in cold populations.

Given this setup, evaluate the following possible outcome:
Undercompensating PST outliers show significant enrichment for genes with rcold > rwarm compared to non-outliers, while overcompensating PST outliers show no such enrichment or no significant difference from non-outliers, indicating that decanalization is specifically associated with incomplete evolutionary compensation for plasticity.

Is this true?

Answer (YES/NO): NO